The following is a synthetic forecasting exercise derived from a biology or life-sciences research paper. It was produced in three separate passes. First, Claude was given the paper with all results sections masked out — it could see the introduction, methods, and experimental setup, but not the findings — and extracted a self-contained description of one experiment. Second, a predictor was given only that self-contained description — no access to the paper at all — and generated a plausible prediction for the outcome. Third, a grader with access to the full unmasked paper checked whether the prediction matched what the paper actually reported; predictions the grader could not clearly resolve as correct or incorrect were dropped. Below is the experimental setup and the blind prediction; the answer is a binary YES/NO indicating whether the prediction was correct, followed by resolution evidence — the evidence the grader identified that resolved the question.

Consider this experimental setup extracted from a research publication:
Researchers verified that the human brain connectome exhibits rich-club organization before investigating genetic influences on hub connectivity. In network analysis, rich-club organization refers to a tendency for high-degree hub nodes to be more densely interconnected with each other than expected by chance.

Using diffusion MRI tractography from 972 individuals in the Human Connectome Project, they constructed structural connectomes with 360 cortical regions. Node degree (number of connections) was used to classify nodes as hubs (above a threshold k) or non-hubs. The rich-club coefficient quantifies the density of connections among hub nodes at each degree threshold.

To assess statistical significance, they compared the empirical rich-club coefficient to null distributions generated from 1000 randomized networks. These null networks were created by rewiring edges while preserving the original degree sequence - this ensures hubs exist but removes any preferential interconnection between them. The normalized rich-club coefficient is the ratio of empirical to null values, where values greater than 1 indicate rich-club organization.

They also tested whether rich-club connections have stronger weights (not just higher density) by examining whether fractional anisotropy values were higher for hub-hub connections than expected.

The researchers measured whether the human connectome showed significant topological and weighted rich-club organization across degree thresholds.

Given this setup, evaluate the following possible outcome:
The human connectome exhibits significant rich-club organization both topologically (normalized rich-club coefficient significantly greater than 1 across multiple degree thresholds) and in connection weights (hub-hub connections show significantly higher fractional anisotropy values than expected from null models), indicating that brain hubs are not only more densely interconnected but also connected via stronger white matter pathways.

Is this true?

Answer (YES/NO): YES